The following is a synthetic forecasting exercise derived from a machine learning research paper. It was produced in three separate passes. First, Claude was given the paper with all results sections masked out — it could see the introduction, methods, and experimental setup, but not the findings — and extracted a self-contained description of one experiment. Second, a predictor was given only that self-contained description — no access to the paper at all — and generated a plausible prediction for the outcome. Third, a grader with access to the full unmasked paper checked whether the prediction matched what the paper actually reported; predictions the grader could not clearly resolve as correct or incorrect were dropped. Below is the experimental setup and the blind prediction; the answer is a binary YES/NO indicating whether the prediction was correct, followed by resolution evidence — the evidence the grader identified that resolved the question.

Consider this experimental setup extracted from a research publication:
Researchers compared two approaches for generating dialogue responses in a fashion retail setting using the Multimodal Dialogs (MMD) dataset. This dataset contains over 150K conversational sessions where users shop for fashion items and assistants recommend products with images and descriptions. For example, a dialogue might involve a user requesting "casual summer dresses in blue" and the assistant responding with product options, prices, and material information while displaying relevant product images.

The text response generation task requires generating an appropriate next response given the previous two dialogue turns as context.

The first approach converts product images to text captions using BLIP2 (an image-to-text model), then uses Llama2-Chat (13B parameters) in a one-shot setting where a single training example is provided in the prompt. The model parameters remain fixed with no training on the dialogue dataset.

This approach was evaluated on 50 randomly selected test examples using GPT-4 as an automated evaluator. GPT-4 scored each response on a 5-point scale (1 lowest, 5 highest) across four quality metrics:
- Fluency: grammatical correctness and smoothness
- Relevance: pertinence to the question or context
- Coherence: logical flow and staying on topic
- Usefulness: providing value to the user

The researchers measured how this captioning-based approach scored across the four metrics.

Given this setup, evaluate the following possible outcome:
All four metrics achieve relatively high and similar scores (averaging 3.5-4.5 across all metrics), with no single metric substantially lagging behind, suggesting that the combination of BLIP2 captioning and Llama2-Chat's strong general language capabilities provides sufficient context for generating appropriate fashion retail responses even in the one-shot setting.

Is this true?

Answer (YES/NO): NO